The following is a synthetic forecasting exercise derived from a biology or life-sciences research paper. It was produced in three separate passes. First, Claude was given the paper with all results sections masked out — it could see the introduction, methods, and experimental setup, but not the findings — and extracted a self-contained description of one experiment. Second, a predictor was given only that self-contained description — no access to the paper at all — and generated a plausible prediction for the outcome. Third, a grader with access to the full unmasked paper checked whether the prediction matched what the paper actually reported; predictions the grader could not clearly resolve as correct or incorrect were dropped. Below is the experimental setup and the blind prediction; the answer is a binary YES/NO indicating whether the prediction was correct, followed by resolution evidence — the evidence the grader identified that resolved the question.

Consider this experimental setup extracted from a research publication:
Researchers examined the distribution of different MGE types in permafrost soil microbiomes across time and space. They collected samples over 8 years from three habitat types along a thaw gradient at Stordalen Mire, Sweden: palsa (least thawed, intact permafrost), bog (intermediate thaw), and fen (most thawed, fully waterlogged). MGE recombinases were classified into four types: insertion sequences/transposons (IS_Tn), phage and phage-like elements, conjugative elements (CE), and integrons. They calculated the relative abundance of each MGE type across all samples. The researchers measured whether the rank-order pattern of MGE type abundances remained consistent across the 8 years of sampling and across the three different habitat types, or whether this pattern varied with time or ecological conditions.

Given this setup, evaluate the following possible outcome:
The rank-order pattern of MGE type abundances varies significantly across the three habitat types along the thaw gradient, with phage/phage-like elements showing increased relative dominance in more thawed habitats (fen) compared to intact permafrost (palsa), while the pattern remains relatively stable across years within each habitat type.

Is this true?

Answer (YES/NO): NO